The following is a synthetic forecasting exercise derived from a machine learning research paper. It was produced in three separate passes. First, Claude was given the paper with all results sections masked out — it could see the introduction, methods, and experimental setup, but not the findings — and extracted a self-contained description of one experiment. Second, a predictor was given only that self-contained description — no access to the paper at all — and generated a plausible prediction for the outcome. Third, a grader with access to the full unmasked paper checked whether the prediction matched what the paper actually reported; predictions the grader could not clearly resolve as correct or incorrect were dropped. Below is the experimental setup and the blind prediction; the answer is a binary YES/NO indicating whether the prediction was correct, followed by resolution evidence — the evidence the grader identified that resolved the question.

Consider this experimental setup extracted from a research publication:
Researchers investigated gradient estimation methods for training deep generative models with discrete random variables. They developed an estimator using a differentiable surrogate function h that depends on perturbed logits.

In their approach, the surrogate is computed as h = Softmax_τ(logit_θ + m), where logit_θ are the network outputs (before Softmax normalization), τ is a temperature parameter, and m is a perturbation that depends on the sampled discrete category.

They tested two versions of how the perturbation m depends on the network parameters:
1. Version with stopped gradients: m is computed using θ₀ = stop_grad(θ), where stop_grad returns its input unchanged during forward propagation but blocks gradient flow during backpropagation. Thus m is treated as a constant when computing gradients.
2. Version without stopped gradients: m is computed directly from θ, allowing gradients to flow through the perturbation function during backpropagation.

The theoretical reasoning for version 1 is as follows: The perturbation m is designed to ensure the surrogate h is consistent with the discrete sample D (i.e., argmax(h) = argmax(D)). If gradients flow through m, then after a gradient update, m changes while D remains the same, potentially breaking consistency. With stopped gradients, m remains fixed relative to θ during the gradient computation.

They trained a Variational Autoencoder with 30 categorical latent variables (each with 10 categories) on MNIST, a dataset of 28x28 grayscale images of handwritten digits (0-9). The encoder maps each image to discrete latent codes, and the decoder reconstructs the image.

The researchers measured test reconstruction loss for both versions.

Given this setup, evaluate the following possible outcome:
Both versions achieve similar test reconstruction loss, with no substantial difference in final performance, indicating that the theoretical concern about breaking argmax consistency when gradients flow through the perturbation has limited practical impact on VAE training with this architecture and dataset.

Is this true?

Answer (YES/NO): NO